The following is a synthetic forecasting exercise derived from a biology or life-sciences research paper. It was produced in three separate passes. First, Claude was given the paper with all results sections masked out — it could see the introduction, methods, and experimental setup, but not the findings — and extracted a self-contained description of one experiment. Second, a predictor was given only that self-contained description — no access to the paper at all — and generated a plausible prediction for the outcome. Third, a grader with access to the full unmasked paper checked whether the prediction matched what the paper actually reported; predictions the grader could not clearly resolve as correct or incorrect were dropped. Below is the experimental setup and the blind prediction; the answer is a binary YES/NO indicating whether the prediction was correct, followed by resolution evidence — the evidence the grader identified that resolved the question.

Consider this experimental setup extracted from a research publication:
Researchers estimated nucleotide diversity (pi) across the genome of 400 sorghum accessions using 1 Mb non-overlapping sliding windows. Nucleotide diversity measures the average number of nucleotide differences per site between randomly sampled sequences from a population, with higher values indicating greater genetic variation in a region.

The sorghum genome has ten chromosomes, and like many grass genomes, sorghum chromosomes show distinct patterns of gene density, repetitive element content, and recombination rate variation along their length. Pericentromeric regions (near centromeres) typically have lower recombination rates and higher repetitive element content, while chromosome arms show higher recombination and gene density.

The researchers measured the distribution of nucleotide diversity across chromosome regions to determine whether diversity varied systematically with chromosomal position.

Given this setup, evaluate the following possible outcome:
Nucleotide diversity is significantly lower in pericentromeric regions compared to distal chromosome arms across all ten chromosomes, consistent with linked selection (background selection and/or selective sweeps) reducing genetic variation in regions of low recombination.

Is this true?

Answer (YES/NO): YES